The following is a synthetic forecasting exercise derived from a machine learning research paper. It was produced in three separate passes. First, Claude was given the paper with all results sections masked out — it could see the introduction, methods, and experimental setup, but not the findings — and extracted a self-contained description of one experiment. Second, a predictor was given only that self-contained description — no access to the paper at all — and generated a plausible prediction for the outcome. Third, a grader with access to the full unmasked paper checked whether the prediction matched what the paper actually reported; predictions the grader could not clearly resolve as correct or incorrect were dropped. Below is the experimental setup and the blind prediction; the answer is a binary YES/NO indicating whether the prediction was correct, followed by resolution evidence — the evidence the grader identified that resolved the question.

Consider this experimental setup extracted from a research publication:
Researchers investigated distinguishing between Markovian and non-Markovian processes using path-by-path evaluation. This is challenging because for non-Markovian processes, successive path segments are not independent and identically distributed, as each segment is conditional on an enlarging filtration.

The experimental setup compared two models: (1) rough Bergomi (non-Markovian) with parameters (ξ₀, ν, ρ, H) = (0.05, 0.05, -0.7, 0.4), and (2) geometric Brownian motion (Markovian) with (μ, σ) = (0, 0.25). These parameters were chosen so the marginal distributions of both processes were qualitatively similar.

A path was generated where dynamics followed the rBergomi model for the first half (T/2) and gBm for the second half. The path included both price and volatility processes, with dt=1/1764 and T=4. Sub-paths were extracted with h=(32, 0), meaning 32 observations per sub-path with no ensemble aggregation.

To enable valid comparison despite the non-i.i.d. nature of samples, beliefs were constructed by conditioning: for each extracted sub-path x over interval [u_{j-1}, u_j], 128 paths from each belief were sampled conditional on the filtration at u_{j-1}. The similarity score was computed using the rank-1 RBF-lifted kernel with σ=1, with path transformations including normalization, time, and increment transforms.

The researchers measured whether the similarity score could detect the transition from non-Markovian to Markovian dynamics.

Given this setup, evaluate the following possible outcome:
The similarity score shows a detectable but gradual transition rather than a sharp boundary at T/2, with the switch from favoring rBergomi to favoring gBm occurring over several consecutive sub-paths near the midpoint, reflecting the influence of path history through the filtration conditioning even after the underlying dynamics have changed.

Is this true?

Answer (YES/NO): NO